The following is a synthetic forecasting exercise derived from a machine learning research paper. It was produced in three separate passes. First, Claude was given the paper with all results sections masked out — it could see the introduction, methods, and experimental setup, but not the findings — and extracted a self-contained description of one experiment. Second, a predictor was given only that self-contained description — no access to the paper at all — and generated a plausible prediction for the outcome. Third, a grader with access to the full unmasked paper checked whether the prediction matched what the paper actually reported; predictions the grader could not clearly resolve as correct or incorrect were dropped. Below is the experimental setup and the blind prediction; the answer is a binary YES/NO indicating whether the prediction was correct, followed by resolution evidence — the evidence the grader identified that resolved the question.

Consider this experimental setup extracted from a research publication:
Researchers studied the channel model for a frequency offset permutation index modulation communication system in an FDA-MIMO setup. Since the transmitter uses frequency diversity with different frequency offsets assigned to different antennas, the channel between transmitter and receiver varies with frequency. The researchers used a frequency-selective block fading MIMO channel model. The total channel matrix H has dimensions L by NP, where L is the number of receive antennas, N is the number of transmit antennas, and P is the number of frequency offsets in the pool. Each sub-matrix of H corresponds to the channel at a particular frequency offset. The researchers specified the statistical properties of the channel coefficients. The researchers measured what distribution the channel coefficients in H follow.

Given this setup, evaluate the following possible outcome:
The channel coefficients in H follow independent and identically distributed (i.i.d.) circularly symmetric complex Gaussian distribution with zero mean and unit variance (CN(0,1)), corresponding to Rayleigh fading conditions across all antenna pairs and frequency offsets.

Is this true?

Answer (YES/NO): NO